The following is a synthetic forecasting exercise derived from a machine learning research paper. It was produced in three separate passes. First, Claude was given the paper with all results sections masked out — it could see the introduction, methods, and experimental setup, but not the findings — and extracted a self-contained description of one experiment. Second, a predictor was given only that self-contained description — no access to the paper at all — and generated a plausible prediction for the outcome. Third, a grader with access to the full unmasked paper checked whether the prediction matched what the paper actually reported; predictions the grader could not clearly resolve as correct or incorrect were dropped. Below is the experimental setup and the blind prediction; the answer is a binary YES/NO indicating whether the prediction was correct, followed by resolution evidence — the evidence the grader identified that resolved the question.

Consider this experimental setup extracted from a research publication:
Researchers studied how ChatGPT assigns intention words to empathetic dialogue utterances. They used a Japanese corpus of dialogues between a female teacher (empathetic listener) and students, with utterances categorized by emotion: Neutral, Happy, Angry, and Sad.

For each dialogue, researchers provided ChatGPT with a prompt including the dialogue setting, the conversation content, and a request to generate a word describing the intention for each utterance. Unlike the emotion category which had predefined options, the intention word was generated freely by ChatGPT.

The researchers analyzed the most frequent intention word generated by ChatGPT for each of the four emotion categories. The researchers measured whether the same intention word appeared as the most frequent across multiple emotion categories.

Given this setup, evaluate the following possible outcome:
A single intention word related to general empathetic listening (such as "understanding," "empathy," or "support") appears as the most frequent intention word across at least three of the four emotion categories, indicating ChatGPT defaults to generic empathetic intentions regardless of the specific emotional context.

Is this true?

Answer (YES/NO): NO